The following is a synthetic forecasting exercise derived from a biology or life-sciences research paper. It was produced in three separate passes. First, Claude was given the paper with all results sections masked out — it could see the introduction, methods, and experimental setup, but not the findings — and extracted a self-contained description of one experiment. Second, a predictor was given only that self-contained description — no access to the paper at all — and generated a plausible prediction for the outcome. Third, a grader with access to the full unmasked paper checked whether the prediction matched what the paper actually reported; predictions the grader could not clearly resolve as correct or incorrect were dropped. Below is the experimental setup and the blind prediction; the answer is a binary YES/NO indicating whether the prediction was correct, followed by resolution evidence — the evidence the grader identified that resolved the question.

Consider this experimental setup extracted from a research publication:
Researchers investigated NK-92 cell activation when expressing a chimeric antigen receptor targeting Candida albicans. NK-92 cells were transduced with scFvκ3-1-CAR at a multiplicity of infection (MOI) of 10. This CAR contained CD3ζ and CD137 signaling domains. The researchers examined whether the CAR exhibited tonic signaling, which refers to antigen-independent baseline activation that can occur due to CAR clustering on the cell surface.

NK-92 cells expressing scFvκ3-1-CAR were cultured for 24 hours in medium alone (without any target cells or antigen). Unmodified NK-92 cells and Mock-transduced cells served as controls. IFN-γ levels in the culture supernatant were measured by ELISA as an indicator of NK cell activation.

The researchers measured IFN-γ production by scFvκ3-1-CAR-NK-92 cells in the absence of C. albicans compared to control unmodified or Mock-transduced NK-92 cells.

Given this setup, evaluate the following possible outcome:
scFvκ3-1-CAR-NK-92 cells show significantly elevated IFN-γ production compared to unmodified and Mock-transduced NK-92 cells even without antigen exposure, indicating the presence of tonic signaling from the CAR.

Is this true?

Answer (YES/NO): YES